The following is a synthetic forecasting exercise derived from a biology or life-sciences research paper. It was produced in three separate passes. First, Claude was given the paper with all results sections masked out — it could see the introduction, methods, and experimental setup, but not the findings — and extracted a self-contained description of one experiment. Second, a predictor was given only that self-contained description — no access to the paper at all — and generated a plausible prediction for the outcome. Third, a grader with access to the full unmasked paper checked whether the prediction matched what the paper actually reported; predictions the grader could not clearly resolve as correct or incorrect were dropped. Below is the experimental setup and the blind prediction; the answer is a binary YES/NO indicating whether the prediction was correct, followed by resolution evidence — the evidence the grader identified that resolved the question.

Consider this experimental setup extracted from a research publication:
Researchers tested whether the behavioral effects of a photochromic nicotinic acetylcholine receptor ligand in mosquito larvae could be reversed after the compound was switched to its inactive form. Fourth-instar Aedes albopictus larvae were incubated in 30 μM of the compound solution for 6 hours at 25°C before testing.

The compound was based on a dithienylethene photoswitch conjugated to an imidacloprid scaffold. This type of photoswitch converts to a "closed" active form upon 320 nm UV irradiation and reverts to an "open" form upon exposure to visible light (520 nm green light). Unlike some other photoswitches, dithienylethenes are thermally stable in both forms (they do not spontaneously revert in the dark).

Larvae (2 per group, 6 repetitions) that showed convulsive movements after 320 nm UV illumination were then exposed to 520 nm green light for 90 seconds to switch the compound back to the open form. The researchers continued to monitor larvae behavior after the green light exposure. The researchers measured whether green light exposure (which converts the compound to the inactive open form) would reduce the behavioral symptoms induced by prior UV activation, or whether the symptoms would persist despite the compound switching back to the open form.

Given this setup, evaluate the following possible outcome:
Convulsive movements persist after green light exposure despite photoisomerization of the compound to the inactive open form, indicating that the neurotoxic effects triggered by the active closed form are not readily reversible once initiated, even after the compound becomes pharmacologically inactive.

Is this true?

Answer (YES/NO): NO